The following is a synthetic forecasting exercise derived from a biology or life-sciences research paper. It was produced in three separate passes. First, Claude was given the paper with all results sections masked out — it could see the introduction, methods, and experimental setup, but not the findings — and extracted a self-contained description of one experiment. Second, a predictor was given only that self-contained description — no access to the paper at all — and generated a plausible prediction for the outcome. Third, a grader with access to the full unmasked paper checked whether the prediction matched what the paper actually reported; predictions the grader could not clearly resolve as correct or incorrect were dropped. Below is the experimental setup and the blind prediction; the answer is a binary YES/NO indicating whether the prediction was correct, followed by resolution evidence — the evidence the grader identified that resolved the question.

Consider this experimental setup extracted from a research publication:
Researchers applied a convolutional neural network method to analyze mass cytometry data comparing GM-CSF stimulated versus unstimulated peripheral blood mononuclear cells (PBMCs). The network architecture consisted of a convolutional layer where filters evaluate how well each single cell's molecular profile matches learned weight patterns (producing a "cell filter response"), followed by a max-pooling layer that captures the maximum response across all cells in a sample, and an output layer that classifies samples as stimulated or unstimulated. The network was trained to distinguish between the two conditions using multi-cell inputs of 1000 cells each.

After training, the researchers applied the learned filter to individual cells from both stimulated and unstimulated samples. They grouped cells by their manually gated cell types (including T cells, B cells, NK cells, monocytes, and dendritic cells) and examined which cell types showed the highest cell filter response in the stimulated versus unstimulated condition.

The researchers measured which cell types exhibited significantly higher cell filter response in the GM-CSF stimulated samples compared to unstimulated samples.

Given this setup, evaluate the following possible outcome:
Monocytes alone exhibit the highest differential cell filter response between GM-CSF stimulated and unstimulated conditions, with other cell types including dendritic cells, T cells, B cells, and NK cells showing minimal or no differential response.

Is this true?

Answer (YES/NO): NO